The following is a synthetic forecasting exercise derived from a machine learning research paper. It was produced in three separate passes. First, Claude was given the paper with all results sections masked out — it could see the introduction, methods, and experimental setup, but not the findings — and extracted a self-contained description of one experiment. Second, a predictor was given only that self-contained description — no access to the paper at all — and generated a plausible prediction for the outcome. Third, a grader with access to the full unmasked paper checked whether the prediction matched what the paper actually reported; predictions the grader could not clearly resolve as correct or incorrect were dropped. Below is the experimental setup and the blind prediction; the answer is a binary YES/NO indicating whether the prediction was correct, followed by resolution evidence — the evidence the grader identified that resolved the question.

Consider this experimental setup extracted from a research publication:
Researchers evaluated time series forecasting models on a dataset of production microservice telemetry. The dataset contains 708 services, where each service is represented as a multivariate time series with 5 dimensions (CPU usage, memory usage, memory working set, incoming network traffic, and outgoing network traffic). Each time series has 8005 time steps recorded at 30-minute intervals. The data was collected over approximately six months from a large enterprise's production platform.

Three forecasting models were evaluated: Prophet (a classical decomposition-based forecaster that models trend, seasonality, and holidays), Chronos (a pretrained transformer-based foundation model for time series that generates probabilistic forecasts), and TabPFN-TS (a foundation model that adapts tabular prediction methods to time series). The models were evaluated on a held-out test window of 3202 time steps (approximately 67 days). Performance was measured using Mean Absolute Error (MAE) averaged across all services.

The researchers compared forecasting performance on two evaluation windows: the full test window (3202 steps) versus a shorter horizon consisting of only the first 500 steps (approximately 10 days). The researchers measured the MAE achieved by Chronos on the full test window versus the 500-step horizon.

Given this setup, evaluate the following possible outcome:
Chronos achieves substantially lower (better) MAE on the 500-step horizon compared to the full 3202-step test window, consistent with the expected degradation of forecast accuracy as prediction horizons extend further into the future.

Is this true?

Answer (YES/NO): YES